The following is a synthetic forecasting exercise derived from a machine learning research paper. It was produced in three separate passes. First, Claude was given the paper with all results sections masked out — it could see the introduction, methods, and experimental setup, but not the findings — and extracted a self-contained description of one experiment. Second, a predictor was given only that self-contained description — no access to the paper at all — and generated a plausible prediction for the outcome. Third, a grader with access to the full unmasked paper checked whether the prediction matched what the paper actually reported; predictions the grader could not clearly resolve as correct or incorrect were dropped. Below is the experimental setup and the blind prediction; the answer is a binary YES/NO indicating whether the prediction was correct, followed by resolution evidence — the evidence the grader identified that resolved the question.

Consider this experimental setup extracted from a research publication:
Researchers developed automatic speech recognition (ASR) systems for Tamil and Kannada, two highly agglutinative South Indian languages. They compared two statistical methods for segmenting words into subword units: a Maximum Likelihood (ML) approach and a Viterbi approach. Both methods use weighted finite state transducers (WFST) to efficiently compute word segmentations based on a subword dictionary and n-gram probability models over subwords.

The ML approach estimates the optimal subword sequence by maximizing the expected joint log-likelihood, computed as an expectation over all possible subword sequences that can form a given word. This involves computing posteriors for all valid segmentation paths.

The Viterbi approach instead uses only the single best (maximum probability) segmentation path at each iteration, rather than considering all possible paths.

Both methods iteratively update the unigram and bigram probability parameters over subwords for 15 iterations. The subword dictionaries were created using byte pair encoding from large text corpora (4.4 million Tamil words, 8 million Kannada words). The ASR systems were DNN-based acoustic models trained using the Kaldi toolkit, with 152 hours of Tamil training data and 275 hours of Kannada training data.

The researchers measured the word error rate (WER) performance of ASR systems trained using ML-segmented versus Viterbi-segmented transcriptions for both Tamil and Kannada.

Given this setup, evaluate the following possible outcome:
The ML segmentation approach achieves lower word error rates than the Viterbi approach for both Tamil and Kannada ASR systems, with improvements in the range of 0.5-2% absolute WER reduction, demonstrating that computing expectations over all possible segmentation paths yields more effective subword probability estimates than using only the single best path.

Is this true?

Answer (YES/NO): YES